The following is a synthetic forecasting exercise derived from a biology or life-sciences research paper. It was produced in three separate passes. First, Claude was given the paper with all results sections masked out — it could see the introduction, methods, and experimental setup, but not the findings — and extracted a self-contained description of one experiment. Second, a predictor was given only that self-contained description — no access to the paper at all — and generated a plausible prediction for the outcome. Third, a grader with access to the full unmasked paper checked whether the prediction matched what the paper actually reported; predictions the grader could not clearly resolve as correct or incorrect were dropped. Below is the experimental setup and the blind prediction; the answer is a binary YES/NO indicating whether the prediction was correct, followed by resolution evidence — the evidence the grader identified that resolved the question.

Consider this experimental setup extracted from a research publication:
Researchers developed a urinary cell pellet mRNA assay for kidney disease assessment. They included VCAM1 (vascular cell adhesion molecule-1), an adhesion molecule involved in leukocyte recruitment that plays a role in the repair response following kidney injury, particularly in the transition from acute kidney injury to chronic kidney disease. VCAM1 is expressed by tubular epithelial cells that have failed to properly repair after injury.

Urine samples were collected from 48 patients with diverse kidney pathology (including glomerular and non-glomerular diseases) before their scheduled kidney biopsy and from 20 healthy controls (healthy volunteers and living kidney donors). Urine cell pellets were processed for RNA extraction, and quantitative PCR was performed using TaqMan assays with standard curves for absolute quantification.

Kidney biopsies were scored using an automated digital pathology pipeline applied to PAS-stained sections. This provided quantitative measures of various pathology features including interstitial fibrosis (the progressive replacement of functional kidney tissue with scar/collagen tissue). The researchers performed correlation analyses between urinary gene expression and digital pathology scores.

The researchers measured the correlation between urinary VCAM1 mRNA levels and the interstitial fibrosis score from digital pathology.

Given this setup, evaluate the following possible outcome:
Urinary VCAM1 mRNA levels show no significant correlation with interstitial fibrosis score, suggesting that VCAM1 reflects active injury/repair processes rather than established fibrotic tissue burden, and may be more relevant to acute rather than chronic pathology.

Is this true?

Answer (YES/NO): NO